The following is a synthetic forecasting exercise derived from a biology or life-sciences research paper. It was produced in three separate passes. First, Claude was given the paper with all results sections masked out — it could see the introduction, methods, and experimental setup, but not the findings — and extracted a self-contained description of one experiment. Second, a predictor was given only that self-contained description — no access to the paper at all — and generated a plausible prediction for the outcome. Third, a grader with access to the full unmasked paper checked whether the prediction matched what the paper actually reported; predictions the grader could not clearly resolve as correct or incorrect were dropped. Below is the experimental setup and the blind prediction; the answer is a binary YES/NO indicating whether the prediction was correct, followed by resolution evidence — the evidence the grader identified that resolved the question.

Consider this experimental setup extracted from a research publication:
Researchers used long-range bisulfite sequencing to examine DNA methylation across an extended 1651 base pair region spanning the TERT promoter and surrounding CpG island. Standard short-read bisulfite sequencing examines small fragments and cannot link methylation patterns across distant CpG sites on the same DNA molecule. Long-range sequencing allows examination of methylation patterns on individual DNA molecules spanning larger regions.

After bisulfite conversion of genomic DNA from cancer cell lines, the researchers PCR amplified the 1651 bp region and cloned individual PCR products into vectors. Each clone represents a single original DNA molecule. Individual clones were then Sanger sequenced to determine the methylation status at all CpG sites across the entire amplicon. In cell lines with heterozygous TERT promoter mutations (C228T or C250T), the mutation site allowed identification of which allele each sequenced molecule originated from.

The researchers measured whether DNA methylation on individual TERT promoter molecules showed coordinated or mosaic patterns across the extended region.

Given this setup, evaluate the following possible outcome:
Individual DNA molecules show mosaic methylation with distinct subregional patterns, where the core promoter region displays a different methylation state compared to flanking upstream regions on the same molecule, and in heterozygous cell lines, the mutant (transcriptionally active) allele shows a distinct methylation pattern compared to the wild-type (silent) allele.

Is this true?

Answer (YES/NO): NO